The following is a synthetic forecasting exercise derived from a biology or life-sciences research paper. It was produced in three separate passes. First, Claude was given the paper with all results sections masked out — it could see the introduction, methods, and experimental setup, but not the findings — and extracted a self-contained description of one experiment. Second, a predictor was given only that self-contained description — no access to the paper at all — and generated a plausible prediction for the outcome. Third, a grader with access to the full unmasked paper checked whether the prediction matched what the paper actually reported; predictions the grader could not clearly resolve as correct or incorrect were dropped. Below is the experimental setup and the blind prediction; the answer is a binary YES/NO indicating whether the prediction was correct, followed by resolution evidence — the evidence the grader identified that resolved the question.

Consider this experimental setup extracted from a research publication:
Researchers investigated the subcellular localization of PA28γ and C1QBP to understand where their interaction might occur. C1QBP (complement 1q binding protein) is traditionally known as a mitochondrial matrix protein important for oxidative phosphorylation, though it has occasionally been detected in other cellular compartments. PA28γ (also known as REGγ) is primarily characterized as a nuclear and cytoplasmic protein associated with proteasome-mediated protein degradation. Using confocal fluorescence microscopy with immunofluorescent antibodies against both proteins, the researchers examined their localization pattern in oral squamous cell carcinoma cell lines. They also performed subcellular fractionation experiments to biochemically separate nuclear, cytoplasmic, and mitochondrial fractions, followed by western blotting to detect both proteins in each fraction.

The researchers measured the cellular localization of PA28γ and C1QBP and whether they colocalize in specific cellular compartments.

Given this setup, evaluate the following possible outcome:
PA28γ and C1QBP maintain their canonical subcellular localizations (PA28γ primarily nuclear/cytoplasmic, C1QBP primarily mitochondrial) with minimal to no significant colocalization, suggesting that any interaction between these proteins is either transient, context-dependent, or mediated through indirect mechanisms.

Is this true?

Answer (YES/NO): NO